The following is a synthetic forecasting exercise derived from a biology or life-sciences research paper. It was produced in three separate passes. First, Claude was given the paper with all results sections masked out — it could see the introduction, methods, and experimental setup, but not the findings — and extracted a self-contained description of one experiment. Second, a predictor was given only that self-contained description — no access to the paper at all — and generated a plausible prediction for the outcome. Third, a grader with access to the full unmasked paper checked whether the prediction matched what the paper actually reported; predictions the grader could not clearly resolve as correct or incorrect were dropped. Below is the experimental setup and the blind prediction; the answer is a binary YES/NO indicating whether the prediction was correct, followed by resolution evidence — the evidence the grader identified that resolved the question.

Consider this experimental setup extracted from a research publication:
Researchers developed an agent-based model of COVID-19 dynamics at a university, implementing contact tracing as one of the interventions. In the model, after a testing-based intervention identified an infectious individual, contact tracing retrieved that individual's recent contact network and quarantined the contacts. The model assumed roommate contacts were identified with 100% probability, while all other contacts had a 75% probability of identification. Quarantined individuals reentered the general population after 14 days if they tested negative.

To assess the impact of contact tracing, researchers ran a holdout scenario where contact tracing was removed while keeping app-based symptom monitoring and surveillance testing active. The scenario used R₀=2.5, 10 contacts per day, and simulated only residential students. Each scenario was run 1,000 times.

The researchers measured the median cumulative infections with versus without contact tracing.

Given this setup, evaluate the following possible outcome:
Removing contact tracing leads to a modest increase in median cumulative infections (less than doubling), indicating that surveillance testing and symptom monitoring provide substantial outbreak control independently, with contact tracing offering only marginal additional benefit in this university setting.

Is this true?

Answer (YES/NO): NO